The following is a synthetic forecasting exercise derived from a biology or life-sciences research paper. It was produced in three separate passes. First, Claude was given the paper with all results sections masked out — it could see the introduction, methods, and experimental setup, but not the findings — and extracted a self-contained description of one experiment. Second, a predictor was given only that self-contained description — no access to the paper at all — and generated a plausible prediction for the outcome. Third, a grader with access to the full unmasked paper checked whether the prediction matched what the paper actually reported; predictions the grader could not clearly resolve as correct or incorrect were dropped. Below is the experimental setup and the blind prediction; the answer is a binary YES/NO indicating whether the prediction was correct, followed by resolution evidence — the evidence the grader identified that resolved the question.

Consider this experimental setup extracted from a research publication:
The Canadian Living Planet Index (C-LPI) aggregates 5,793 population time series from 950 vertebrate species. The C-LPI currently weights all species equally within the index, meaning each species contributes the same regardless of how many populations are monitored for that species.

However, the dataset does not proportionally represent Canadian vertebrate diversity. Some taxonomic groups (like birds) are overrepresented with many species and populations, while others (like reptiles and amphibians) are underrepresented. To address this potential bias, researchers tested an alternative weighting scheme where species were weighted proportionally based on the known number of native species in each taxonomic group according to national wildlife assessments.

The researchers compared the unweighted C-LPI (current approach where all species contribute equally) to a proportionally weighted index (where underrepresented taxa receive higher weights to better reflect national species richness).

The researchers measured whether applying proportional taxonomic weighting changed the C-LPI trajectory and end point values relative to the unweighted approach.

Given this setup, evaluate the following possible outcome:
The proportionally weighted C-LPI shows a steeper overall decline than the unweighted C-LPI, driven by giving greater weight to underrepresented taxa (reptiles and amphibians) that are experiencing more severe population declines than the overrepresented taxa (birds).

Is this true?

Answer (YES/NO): NO